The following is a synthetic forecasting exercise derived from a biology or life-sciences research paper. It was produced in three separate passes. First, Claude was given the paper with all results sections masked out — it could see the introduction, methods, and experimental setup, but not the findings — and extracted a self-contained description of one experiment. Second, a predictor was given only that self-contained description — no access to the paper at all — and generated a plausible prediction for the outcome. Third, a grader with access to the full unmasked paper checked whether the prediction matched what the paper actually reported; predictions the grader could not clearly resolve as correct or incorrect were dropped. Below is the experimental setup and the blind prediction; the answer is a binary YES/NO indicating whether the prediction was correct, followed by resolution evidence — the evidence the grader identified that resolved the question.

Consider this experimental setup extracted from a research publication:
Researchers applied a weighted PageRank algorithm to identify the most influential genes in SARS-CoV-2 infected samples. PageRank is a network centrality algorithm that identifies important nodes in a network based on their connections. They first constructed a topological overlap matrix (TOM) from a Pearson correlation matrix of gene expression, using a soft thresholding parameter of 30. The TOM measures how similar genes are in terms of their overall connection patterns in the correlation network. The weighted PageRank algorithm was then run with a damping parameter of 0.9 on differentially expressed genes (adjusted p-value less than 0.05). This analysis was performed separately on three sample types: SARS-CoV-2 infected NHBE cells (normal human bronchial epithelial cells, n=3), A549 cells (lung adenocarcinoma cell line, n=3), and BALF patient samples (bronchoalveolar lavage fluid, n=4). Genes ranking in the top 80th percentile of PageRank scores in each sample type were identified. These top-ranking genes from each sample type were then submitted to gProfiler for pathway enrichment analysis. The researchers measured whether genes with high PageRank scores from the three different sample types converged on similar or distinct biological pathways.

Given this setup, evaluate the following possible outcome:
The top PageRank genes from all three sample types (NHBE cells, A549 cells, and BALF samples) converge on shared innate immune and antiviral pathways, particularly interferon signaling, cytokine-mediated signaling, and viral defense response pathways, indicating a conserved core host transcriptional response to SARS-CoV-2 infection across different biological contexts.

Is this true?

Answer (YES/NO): NO